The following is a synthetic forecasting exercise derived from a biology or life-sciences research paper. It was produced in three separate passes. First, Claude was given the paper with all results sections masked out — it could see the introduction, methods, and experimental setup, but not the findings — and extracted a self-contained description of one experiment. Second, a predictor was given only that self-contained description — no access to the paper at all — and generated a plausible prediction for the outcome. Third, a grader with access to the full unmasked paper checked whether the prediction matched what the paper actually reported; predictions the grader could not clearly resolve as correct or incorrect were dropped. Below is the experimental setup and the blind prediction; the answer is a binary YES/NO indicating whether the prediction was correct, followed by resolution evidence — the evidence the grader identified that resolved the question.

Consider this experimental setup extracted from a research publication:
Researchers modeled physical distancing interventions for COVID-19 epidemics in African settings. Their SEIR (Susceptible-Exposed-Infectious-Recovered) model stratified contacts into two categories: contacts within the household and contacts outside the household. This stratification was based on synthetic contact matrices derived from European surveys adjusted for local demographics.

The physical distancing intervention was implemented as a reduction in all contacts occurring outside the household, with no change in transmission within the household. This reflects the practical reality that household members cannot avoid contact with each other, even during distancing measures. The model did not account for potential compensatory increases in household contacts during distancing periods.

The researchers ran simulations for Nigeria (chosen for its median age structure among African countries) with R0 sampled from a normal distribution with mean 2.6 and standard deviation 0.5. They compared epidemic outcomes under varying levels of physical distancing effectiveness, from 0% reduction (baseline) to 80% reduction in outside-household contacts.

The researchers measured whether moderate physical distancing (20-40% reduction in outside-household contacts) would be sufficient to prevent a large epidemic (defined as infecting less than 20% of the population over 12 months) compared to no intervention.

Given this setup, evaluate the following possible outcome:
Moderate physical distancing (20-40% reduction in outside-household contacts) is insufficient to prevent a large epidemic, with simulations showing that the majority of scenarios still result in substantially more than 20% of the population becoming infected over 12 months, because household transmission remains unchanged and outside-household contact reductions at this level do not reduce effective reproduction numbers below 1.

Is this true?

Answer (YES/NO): YES